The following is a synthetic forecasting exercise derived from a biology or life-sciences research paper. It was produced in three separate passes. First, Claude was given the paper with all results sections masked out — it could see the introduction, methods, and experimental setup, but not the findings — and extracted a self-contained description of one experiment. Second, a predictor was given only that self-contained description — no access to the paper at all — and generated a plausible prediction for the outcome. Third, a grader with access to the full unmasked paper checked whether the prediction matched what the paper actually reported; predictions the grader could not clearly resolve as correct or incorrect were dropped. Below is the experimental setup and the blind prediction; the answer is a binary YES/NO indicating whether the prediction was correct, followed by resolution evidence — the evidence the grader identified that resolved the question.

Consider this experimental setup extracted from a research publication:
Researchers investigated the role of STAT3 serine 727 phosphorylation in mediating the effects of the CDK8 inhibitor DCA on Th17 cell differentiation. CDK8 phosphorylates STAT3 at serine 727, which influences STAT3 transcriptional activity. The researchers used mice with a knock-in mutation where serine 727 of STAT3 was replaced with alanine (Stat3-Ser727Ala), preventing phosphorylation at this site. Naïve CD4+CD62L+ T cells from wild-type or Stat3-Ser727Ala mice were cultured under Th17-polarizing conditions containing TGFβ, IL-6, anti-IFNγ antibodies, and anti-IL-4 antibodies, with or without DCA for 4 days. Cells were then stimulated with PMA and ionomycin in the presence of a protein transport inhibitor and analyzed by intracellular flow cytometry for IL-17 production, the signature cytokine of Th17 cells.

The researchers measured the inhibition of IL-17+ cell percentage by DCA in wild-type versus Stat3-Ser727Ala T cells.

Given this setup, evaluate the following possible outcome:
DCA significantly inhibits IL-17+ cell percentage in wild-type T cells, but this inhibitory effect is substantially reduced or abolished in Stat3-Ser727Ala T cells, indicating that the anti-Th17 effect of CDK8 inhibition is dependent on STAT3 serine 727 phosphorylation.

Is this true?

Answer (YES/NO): NO